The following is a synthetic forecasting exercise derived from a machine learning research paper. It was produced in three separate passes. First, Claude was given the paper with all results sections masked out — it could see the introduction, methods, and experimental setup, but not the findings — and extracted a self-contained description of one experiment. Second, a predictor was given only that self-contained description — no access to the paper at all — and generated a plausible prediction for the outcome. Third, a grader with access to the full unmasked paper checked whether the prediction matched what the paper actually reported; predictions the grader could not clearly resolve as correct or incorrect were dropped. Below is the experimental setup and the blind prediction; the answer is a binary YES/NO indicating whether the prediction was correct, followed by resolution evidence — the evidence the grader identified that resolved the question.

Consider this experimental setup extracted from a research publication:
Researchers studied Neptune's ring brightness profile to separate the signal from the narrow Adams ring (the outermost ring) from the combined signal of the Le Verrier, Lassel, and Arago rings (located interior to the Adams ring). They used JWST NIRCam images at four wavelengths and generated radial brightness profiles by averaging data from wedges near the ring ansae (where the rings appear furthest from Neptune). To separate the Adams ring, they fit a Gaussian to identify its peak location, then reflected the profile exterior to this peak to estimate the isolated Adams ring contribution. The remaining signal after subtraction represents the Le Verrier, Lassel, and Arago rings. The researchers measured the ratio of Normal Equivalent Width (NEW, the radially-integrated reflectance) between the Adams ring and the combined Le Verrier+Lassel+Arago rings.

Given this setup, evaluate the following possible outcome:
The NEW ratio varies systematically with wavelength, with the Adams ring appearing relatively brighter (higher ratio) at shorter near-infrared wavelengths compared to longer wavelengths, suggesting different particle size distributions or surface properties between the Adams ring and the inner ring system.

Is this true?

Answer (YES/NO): NO